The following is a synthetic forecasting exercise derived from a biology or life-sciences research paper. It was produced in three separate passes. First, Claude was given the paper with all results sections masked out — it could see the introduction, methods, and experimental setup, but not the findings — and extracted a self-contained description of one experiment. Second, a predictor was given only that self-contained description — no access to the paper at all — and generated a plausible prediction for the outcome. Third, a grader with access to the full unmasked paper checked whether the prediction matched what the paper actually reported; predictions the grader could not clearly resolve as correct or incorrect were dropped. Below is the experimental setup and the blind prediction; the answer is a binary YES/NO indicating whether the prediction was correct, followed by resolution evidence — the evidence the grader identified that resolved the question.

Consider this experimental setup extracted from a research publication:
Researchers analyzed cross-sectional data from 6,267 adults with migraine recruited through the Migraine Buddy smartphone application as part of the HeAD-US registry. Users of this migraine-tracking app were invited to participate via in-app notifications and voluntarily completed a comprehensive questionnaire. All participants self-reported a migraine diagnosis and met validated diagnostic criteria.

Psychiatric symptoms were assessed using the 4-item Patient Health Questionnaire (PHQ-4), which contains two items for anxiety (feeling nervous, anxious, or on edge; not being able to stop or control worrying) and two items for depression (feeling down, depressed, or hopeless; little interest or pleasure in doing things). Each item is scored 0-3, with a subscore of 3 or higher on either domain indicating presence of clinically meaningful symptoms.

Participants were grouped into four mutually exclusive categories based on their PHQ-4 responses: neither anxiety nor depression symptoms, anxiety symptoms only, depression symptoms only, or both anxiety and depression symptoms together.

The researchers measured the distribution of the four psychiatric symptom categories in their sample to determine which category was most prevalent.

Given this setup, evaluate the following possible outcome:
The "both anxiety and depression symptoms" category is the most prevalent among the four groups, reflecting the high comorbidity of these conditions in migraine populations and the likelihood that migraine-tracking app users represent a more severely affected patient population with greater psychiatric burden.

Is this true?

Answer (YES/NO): NO